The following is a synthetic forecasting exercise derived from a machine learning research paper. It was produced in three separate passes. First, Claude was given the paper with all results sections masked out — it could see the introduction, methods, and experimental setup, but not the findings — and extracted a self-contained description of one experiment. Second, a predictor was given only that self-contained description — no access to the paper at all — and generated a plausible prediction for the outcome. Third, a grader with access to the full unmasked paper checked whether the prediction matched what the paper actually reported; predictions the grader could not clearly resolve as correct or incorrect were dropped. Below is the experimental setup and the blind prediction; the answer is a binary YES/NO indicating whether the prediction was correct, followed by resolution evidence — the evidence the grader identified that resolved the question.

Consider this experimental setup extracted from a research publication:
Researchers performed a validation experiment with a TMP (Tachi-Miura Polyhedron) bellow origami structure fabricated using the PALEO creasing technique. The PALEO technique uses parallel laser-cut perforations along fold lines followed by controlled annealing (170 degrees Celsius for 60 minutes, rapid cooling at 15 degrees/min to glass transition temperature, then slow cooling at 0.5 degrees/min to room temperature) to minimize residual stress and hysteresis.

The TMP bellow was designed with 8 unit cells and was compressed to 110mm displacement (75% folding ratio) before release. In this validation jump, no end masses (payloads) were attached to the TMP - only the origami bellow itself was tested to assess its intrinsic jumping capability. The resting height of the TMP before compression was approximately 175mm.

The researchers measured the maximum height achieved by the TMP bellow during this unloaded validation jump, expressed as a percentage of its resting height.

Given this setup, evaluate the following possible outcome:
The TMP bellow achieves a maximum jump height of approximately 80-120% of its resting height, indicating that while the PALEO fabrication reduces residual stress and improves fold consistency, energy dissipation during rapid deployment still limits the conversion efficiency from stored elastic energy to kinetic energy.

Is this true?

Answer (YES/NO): NO